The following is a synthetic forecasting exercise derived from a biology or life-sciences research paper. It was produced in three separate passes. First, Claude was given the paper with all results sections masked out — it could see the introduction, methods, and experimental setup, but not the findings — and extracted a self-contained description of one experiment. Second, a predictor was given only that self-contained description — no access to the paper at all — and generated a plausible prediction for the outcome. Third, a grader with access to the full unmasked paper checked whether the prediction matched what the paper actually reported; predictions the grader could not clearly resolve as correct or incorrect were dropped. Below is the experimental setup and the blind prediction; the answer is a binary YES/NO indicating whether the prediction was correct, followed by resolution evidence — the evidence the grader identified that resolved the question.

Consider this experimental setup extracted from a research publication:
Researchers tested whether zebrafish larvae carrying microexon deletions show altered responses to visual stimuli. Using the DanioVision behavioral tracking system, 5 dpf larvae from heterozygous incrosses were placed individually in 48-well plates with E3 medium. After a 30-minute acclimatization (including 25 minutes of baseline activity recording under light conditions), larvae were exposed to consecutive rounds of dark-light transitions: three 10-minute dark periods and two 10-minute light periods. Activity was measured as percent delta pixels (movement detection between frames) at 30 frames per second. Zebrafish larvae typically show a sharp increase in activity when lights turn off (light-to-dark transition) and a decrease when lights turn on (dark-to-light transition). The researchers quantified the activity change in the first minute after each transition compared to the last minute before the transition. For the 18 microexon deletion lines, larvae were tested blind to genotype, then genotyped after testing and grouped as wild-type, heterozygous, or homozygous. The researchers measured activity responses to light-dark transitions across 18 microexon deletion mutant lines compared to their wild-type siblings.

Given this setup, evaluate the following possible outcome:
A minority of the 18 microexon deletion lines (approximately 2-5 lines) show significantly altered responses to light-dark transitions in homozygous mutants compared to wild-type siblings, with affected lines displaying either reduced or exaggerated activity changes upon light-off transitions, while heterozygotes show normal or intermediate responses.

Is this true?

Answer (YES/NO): NO